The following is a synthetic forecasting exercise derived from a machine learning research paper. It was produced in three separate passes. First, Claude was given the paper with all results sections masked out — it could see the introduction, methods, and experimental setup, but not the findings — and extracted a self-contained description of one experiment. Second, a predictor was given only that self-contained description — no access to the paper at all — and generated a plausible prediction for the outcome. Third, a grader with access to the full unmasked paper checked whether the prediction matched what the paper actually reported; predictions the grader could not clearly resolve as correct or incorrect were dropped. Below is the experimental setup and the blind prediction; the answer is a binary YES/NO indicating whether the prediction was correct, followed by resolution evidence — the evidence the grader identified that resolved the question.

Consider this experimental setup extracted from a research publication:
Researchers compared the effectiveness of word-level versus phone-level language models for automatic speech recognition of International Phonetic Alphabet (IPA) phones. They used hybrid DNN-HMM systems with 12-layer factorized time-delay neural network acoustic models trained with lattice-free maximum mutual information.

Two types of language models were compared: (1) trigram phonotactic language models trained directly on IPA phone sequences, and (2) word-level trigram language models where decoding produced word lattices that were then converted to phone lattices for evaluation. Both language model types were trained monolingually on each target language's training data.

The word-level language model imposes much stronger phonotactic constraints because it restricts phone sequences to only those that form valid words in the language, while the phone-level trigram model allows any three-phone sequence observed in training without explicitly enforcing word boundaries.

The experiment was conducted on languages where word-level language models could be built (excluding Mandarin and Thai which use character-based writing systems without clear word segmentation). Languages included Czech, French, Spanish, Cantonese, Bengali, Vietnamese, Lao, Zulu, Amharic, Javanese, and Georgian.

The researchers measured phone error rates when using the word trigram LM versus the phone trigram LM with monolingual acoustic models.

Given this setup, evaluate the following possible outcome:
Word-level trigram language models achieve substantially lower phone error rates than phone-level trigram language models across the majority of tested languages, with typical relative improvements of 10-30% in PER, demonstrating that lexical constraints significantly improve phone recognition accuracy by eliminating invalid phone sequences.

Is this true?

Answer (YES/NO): NO